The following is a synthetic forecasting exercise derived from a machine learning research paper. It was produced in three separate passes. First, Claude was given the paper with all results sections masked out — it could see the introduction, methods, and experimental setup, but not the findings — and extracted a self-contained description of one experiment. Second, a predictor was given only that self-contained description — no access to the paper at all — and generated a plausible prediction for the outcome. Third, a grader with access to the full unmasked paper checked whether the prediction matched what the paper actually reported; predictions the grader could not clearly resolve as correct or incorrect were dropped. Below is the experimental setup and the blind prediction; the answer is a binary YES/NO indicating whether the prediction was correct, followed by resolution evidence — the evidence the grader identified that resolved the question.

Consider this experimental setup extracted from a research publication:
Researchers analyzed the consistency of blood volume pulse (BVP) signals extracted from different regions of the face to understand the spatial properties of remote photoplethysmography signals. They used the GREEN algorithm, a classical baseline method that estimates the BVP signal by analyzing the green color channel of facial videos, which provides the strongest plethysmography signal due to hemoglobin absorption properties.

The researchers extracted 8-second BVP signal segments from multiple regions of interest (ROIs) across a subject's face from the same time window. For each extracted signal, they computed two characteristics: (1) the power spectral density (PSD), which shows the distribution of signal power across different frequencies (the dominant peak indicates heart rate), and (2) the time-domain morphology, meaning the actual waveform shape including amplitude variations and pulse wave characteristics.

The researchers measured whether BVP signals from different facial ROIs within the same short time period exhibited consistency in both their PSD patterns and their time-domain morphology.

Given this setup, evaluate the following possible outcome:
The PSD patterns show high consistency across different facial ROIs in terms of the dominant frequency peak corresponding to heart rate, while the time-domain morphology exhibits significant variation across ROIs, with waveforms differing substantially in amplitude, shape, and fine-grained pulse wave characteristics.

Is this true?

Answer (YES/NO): YES